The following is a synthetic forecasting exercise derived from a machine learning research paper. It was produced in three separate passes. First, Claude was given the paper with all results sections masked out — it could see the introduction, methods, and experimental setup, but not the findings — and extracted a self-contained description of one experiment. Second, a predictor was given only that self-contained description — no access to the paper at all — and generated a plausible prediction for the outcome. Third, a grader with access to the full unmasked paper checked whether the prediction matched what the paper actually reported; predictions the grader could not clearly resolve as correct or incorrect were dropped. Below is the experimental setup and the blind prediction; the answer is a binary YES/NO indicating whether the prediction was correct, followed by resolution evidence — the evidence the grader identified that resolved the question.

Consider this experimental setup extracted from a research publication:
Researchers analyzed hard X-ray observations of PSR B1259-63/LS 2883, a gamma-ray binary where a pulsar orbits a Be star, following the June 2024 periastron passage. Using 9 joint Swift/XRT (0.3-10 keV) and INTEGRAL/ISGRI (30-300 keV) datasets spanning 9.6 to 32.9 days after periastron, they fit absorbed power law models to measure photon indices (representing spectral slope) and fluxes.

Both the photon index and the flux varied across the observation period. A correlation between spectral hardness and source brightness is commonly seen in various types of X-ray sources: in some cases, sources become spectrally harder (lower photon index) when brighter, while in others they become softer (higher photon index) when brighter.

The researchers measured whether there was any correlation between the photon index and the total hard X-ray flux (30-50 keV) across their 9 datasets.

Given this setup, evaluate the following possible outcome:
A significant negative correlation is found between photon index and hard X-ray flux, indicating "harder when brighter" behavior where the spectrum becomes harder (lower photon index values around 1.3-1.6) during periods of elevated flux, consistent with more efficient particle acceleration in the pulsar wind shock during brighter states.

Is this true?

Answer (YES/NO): NO